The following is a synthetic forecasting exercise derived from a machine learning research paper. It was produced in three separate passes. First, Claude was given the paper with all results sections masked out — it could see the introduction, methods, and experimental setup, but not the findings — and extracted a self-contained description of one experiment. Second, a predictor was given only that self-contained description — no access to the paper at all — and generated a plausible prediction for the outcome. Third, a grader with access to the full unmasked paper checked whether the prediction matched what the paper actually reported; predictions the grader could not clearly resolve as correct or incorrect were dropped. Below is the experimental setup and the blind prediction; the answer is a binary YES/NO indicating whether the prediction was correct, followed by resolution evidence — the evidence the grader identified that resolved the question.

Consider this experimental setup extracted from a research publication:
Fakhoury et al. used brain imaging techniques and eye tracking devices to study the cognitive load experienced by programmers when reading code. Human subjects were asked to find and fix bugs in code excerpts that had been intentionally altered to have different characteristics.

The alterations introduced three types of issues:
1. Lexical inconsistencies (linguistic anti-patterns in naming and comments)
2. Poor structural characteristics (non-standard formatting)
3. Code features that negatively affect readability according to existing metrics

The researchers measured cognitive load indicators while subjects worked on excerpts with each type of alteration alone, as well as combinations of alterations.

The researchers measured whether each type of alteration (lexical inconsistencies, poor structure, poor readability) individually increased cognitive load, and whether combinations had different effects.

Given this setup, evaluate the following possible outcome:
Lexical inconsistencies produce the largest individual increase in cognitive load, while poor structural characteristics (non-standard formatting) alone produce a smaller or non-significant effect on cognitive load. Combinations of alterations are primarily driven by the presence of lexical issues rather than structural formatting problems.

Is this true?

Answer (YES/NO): NO